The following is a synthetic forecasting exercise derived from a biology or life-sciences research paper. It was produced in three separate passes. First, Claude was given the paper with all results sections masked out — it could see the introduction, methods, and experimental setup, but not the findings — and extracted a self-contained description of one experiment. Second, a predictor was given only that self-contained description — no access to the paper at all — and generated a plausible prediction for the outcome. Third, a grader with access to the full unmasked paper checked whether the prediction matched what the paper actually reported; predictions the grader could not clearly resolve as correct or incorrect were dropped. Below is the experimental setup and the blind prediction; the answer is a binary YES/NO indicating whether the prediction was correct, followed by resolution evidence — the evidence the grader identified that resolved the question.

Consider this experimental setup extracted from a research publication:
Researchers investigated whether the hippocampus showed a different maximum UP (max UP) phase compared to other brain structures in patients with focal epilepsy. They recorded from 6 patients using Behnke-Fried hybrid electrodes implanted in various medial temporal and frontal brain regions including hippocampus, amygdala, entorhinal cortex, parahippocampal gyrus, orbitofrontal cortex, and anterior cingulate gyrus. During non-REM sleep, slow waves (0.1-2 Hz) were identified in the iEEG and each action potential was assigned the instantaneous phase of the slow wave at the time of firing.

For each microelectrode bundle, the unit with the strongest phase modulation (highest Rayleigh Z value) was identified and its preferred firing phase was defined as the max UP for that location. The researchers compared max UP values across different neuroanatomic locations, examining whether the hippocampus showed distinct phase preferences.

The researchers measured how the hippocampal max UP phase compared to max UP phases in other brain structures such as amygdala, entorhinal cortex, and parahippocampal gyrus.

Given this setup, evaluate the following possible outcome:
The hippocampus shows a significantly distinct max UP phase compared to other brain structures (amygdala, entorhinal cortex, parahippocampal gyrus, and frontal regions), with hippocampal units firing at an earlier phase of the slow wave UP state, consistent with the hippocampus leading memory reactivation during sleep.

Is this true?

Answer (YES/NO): NO